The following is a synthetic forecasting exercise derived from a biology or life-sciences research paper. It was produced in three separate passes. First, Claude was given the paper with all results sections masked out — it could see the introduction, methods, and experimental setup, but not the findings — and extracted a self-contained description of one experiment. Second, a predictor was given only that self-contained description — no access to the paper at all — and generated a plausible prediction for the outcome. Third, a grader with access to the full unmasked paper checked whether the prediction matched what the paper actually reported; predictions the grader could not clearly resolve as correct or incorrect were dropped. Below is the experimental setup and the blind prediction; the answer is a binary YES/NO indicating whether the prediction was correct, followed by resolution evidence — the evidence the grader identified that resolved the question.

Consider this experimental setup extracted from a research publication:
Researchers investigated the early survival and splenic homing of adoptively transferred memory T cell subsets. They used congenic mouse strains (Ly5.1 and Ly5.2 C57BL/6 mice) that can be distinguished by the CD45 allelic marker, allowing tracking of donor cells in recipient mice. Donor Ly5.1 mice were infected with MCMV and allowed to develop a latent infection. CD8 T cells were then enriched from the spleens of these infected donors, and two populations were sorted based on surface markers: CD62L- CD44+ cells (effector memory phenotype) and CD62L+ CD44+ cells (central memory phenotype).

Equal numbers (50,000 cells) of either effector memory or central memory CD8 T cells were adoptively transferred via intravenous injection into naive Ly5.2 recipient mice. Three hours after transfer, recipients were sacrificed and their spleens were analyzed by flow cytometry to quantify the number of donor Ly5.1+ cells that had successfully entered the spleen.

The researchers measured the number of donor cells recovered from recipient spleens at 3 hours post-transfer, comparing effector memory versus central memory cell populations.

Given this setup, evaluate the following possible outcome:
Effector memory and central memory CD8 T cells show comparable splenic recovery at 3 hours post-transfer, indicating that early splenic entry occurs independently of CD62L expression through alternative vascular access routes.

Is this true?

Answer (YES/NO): NO